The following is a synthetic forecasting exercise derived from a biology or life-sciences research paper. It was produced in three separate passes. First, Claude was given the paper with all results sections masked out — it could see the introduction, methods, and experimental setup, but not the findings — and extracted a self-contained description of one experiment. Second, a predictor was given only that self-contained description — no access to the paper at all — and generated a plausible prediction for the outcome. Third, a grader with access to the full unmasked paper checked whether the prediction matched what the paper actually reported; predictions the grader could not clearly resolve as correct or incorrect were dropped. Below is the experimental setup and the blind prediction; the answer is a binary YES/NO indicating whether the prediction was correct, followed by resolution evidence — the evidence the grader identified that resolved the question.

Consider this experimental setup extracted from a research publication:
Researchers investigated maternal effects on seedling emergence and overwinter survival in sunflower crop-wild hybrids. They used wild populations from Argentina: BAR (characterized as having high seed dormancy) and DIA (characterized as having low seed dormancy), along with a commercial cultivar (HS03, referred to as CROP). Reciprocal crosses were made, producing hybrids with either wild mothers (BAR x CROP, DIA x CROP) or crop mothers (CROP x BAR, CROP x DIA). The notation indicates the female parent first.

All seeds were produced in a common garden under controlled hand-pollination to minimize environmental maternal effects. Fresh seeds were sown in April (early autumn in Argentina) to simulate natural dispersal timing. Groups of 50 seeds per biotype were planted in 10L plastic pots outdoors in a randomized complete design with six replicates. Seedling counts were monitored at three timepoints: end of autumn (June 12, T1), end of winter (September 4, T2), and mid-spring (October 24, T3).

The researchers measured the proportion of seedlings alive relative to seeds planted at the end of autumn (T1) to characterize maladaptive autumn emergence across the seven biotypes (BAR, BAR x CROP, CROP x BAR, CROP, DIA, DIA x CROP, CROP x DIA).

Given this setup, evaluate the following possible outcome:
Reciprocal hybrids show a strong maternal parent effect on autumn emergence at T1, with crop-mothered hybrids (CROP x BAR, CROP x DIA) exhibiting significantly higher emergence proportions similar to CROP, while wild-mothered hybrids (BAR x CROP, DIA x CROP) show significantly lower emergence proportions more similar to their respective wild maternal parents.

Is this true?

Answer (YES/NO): NO